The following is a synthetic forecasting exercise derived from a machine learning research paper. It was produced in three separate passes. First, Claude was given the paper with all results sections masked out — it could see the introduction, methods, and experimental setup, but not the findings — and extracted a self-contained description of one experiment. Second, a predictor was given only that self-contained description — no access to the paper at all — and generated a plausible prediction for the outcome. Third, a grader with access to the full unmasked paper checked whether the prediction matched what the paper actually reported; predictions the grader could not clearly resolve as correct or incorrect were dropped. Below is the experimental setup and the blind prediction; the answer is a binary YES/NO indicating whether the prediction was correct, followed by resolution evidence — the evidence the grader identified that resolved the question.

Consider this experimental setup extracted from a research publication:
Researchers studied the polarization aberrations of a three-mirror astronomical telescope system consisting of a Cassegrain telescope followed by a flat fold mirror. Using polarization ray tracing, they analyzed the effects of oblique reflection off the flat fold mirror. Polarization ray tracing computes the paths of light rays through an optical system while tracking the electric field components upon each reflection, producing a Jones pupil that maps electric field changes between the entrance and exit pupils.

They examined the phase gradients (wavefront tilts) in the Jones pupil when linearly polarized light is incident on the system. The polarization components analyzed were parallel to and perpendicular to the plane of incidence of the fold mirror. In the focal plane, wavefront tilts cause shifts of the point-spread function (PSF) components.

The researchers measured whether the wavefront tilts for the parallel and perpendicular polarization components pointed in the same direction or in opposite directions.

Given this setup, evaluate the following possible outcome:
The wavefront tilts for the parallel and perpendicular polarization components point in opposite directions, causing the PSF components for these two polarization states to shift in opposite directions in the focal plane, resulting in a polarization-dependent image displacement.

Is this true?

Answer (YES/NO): YES